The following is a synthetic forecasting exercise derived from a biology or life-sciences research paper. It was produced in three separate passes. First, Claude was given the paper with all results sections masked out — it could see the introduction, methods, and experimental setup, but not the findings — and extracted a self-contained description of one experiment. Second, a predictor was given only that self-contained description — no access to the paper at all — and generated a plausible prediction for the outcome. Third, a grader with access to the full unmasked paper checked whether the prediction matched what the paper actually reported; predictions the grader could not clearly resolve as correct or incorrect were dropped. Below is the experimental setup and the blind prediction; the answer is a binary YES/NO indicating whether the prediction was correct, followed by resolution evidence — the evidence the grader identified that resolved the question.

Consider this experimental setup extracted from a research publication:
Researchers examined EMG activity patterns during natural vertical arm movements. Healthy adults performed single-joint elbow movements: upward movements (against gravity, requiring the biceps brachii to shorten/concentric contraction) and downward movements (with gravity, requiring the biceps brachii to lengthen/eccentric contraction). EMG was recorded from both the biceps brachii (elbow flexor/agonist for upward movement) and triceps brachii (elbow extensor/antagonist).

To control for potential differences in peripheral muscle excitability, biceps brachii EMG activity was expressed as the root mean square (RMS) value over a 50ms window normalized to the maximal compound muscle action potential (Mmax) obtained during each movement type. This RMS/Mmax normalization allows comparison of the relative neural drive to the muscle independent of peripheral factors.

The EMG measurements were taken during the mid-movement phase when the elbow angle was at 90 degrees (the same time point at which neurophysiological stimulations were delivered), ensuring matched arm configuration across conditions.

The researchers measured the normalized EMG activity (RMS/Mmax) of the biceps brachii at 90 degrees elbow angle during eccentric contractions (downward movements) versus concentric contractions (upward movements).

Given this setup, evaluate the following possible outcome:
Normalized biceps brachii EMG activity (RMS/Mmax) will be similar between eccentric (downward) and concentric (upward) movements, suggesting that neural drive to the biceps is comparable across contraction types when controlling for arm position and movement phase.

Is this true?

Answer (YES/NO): YES